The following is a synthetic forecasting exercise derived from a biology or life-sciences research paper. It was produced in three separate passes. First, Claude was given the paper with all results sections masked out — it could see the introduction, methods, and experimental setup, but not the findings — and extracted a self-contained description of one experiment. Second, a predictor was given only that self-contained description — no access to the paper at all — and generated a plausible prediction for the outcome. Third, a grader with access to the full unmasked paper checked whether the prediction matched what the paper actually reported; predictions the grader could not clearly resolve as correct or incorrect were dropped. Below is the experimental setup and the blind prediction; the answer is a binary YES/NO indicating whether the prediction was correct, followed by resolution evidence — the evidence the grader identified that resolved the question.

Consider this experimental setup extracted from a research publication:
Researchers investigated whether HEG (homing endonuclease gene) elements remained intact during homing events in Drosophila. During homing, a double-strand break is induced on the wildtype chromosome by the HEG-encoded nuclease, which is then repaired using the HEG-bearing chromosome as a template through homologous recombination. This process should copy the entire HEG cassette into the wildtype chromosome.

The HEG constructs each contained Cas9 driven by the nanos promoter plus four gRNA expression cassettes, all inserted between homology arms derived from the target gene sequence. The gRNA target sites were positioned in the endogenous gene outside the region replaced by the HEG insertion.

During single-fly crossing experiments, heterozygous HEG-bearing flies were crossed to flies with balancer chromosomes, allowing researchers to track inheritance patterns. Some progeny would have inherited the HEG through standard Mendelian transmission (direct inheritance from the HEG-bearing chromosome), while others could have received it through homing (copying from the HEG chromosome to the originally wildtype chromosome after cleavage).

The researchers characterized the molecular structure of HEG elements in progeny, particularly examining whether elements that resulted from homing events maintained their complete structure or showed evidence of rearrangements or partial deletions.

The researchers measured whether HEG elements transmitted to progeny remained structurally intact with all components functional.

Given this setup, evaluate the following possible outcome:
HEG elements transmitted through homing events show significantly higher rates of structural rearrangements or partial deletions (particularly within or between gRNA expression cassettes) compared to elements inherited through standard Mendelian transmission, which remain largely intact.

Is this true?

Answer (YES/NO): YES